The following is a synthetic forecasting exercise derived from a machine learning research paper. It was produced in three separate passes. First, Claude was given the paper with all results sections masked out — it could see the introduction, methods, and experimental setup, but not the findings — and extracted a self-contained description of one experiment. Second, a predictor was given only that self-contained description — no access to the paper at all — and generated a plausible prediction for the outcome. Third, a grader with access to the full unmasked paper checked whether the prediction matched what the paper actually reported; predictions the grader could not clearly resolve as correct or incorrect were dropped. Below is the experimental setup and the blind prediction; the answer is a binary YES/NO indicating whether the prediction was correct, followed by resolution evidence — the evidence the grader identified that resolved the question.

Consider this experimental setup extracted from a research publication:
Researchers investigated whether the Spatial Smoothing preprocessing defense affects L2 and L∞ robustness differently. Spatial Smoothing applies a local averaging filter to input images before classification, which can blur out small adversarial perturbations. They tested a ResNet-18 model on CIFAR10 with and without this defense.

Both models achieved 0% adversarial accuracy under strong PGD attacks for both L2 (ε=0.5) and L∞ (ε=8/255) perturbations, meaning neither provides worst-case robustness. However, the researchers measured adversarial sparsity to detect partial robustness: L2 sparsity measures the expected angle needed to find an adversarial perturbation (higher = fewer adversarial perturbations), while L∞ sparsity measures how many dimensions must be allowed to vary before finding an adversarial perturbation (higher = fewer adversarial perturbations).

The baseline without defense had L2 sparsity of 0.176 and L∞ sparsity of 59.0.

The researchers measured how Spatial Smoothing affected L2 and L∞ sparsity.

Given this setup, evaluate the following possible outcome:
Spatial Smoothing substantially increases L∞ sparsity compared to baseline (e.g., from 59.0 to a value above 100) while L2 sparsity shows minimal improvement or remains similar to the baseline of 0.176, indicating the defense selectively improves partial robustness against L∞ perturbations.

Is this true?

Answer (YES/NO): NO